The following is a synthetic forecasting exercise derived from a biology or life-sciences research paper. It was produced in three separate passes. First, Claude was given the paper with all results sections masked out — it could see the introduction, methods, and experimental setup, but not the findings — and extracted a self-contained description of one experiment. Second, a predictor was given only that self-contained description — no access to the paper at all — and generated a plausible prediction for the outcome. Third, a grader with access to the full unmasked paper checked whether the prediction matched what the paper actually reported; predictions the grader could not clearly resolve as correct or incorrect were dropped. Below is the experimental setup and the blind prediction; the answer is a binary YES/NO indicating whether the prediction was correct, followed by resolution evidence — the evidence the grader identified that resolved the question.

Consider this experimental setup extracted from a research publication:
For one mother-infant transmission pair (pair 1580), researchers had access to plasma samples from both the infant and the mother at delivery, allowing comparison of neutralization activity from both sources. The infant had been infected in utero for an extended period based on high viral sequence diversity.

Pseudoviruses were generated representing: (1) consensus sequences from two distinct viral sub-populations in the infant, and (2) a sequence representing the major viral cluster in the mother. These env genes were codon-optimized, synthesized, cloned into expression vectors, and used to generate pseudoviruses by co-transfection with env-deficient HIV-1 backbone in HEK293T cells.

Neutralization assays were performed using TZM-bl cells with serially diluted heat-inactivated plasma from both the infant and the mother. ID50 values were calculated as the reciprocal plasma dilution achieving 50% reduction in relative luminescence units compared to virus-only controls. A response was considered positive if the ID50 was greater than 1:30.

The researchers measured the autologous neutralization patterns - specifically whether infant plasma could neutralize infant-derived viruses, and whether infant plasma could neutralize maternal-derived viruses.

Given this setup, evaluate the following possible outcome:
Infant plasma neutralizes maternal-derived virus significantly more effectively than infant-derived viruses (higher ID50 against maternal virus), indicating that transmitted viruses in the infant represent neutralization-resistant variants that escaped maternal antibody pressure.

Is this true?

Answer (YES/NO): NO